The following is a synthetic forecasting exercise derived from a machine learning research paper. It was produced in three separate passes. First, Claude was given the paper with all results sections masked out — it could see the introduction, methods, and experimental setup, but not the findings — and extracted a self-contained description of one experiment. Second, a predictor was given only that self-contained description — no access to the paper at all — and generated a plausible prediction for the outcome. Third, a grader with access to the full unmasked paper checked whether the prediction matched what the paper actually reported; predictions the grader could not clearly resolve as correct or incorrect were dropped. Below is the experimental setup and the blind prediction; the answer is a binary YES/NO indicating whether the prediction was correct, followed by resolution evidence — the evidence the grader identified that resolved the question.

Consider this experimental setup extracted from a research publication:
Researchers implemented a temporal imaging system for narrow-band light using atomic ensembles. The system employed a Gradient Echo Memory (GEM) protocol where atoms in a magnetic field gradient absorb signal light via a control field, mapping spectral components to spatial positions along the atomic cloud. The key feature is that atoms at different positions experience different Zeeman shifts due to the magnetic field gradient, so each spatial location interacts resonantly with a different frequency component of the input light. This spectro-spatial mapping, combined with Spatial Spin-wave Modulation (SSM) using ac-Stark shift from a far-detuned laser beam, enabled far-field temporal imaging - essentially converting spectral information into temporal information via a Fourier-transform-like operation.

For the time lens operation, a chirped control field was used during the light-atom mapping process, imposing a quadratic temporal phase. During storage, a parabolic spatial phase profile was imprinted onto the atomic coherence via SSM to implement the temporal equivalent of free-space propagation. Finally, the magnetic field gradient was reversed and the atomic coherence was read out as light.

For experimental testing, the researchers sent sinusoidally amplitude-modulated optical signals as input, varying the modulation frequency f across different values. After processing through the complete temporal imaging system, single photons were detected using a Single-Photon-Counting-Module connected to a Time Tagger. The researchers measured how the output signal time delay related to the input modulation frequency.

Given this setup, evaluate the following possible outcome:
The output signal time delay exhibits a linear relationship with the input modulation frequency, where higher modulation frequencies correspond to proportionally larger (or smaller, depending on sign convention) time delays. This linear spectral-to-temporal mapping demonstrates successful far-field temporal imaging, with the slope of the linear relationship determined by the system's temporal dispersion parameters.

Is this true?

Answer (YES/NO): YES